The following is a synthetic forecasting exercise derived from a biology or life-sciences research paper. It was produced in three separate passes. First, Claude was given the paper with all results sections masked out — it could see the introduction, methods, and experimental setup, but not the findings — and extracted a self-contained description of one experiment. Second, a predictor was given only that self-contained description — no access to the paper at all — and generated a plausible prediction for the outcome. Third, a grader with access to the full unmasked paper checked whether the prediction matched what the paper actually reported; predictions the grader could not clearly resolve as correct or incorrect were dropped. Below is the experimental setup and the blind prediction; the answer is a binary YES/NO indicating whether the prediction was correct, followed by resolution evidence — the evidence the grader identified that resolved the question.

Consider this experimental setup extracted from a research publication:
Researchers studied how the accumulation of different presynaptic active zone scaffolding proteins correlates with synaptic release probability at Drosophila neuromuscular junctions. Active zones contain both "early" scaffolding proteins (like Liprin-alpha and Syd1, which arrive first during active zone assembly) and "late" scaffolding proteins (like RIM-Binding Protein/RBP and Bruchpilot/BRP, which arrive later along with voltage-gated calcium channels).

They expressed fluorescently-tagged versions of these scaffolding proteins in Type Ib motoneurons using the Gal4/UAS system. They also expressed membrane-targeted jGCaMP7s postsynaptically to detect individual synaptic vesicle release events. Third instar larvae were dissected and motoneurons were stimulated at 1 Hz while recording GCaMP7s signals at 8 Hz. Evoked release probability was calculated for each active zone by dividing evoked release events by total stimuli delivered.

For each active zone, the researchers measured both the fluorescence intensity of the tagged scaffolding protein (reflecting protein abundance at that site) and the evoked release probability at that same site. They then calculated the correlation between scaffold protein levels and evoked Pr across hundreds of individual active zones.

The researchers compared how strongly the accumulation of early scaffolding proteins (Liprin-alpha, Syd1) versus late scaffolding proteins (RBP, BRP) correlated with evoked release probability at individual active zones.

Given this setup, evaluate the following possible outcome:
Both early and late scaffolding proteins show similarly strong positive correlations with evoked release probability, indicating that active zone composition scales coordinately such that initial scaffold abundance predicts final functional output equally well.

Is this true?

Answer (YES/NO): NO